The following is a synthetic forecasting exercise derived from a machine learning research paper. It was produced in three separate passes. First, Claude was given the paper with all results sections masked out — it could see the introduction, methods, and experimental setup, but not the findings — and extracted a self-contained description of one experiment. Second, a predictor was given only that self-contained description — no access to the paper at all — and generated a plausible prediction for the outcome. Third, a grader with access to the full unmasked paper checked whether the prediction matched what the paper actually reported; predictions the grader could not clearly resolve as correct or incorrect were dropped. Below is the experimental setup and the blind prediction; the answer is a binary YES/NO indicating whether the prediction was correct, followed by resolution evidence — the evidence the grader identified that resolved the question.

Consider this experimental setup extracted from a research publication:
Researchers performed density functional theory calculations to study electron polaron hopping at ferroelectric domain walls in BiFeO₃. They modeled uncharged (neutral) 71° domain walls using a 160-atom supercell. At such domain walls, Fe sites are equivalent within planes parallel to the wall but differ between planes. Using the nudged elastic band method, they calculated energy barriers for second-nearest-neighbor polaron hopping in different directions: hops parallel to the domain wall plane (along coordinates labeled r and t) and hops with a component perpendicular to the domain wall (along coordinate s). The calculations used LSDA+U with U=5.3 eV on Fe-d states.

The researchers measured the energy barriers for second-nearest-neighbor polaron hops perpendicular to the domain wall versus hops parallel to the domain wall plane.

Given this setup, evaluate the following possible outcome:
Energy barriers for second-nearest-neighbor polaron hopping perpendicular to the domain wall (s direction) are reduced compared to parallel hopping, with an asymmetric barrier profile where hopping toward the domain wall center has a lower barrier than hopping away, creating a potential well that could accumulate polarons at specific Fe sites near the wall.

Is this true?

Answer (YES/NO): NO